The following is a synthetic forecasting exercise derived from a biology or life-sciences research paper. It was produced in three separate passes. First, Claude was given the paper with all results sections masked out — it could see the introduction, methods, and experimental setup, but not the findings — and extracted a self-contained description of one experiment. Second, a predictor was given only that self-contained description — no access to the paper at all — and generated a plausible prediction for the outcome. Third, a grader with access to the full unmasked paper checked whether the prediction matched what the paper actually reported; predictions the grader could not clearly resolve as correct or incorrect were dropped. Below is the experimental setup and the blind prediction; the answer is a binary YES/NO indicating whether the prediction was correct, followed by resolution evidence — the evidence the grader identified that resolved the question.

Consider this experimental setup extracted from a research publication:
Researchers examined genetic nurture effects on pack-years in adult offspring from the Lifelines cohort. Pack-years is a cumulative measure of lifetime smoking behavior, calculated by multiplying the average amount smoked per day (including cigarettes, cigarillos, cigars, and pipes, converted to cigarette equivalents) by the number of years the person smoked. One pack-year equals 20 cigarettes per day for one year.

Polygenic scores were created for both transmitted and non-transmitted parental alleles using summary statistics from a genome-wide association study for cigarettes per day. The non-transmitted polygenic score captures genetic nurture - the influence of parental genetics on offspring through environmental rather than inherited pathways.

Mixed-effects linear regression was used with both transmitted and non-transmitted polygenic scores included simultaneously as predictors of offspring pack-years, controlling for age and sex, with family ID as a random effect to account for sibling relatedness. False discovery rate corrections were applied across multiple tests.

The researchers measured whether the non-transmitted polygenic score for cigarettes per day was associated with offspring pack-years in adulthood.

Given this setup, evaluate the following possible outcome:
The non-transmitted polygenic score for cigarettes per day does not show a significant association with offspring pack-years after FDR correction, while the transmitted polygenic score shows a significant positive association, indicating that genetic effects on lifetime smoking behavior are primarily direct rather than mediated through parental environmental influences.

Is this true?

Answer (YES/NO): NO